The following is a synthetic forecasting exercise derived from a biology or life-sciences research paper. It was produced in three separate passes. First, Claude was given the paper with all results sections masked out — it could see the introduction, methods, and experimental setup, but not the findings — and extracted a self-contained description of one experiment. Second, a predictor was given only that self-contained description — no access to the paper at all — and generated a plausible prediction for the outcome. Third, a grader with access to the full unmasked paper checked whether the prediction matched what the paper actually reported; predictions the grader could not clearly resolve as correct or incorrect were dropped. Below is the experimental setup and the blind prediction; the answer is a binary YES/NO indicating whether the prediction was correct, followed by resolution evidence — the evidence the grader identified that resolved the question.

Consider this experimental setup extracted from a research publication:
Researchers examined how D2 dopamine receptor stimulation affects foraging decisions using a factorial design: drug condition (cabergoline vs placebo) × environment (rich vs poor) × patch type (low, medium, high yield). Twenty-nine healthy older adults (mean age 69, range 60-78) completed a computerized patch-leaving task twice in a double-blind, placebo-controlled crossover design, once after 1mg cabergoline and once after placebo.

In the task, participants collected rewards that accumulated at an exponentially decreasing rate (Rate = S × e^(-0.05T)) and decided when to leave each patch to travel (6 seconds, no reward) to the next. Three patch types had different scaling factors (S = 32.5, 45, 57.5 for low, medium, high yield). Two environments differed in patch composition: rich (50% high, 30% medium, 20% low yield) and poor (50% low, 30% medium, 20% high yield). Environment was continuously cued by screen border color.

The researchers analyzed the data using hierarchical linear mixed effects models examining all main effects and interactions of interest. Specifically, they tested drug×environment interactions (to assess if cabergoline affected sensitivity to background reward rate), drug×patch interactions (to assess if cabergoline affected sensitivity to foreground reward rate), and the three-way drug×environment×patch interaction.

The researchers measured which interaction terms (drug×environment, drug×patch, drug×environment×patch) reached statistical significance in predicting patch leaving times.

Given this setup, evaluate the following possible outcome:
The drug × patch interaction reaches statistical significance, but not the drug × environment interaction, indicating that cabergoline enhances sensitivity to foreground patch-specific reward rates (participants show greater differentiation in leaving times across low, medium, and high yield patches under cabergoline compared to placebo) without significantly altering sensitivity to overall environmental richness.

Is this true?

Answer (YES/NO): NO